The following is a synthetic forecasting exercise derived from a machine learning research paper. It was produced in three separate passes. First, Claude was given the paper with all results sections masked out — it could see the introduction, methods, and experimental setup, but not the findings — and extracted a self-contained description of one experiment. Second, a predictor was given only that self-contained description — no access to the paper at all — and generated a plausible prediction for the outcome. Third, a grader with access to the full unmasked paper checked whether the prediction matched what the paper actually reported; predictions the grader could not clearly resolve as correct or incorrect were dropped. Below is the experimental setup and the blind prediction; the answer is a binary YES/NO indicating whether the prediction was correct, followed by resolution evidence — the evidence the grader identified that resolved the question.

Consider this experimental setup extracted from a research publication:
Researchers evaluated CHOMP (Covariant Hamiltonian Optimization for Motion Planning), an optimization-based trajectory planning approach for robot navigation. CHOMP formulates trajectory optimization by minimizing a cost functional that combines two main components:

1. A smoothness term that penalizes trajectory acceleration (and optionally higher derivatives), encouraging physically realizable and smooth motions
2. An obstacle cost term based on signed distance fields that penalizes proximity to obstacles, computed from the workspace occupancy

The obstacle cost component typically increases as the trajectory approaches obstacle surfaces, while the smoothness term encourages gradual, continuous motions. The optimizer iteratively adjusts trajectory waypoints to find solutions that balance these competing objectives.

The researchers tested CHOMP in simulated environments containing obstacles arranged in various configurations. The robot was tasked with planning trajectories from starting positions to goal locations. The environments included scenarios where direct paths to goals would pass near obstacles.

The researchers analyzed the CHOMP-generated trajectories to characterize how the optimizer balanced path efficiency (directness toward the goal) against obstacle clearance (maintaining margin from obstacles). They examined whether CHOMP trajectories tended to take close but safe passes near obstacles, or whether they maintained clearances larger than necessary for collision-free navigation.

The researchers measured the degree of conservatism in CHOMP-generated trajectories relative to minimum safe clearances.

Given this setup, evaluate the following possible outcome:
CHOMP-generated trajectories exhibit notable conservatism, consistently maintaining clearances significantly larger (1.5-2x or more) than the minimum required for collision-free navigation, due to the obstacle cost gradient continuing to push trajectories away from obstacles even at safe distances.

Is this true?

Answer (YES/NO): NO